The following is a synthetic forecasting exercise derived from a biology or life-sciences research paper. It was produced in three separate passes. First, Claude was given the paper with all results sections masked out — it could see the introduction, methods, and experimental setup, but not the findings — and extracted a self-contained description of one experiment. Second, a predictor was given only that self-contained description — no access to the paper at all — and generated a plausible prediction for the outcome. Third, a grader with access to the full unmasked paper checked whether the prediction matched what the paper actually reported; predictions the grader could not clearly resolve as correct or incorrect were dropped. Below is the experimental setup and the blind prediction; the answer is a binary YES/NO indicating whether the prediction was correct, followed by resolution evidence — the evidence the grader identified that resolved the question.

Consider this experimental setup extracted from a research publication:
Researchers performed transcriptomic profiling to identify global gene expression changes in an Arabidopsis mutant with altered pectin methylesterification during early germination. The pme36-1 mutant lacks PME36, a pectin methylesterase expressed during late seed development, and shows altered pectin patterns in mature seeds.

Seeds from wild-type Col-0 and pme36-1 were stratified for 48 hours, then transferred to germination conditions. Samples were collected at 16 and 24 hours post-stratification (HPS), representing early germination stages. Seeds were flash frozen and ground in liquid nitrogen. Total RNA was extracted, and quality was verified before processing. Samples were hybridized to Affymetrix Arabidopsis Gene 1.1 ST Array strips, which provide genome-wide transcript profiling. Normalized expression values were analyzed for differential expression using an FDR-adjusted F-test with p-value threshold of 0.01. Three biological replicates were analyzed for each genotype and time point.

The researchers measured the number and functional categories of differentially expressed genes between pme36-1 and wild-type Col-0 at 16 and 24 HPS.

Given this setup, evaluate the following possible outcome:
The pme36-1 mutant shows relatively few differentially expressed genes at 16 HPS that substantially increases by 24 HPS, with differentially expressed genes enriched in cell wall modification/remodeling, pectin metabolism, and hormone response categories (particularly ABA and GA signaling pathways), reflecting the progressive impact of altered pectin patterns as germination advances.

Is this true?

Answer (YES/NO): NO